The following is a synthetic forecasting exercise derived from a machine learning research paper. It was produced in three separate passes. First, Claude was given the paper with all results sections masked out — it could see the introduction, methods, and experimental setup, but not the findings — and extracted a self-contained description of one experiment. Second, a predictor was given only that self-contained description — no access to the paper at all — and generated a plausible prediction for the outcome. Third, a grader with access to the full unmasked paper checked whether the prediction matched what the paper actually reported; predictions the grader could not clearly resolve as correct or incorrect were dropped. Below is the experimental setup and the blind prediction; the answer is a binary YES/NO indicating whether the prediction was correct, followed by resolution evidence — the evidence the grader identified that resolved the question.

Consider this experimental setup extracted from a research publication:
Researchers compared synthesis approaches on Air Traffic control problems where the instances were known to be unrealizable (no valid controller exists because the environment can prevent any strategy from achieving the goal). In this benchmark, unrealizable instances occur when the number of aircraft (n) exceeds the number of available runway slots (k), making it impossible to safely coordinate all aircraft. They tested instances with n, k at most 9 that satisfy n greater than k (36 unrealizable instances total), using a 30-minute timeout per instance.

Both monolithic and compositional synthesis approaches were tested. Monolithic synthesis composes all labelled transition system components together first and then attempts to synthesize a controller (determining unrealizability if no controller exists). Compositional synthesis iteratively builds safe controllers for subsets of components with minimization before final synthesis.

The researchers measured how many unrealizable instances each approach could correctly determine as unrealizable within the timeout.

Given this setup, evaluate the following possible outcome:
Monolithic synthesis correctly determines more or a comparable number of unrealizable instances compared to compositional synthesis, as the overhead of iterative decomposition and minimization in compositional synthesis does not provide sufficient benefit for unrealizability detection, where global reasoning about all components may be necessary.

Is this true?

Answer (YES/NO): YES